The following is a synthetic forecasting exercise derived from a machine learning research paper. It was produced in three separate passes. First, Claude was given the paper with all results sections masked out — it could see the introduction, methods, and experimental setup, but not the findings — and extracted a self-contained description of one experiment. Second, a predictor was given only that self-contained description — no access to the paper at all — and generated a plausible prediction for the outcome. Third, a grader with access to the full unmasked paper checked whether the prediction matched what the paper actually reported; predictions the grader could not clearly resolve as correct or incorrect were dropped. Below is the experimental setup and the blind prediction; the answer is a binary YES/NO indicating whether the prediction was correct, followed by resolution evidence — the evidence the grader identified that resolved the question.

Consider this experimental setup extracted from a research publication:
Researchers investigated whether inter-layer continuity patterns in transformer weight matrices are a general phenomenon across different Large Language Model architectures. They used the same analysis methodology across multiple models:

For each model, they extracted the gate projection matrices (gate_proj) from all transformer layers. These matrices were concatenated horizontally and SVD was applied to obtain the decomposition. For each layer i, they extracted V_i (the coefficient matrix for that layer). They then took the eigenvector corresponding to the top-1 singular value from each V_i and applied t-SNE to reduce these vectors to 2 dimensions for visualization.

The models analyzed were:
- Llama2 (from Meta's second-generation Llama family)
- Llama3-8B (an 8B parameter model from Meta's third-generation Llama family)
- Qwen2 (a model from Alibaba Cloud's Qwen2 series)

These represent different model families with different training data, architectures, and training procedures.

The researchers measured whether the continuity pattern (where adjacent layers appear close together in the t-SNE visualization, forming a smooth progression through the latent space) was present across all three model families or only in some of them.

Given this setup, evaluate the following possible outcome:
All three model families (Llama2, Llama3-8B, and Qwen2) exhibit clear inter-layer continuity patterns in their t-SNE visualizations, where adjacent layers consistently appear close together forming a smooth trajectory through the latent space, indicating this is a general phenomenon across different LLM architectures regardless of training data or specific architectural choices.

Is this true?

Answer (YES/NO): YES